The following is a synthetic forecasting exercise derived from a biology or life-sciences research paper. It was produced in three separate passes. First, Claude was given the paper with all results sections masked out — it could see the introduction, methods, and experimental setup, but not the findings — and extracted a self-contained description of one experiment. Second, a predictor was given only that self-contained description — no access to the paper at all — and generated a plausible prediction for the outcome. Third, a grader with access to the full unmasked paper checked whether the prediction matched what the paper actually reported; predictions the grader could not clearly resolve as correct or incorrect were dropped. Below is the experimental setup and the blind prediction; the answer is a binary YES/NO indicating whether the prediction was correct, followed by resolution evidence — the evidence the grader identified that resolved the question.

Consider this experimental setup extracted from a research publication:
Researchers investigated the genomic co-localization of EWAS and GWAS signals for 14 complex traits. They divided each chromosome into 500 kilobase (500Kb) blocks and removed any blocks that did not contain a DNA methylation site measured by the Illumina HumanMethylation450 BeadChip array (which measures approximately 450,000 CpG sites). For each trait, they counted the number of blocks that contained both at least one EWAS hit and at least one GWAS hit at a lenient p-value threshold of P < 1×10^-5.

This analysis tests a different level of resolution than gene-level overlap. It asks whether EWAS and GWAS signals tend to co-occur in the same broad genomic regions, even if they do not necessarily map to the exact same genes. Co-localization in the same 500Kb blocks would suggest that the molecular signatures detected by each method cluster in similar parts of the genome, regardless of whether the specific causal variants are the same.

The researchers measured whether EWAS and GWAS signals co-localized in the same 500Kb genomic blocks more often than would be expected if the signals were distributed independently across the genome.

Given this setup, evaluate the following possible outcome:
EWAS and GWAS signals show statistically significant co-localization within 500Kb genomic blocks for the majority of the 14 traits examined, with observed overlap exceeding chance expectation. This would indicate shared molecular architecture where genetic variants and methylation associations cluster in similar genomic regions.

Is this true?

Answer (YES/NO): NO